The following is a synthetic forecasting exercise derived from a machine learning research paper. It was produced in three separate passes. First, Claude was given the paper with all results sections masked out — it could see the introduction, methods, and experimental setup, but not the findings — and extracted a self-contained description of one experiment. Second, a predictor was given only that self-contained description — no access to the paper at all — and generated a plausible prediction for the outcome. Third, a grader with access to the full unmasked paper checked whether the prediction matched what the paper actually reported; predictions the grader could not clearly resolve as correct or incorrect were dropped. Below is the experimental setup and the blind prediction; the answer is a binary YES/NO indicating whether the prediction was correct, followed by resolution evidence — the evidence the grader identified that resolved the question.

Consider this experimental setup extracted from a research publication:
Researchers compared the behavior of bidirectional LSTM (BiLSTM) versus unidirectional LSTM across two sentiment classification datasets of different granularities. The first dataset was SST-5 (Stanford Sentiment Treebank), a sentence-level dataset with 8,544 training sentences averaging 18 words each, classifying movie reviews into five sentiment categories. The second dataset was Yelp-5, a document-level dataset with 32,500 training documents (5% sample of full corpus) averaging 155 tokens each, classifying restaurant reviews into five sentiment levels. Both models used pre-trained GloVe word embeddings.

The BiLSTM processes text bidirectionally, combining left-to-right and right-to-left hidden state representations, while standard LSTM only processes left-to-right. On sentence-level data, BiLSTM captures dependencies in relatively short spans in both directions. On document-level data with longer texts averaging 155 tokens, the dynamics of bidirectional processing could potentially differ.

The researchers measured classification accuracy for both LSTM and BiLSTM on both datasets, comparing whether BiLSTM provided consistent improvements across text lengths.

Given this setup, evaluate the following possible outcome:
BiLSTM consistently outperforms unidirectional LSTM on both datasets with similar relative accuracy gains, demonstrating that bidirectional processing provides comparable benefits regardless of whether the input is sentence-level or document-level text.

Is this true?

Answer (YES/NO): NO